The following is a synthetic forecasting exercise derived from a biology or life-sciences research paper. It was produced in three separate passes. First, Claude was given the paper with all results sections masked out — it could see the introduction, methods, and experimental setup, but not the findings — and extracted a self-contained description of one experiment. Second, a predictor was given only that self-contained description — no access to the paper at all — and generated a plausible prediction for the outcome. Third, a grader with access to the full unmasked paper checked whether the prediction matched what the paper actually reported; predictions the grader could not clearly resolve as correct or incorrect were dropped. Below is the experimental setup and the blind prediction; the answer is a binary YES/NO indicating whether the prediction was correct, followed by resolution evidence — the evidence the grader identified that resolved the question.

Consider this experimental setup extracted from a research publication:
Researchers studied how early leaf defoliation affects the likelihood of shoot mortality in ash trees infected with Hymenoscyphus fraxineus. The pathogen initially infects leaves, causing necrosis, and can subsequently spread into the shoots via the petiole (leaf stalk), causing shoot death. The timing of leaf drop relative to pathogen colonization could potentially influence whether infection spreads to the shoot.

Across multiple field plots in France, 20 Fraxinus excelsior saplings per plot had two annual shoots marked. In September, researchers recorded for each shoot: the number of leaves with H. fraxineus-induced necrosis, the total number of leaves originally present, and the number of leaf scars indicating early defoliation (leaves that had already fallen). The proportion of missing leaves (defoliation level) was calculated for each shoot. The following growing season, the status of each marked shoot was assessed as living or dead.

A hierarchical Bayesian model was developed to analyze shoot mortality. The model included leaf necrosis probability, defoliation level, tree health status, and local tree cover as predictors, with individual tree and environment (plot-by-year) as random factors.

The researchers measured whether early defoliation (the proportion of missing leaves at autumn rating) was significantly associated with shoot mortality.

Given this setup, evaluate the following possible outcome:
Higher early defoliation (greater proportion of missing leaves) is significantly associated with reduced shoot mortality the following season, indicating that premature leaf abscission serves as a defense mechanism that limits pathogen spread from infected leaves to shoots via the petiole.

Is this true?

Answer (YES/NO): NO